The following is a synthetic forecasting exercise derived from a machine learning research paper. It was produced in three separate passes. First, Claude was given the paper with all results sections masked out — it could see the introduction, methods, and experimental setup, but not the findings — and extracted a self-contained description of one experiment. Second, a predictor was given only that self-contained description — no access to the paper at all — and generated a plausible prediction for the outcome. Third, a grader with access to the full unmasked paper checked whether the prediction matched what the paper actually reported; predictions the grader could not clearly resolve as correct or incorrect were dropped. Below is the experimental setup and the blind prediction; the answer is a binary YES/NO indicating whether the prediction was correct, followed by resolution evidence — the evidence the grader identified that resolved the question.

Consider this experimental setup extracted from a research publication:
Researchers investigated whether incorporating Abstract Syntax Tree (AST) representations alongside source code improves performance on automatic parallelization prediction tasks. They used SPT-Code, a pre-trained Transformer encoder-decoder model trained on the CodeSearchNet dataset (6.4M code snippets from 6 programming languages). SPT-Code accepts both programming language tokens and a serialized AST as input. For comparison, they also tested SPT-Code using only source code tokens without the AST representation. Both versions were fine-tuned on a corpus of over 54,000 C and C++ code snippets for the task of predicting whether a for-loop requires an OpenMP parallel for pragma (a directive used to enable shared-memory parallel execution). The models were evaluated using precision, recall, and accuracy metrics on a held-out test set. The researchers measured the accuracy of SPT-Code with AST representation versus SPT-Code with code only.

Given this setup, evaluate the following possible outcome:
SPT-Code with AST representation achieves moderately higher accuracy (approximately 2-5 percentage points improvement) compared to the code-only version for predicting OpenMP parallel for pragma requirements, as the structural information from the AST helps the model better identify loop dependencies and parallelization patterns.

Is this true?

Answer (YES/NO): NO